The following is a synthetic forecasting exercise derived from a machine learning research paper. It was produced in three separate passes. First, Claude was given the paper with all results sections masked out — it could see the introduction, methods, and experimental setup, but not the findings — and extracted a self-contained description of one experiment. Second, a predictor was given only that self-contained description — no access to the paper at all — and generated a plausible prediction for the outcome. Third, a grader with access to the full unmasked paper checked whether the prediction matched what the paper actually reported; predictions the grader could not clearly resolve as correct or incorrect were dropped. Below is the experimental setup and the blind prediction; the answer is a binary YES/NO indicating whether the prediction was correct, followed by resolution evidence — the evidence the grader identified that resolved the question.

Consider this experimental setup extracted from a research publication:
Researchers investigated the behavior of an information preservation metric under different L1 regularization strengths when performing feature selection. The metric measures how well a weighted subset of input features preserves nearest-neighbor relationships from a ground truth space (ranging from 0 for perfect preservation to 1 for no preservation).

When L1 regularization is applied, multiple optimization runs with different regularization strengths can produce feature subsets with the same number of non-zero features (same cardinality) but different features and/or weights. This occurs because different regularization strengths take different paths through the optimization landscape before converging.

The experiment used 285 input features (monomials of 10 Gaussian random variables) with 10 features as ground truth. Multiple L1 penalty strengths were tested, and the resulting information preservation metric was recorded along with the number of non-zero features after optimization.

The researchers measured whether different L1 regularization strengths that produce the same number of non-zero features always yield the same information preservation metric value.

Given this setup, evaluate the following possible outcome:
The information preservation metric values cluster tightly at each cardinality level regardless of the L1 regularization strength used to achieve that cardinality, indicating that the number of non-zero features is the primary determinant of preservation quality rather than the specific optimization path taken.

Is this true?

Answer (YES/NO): NO